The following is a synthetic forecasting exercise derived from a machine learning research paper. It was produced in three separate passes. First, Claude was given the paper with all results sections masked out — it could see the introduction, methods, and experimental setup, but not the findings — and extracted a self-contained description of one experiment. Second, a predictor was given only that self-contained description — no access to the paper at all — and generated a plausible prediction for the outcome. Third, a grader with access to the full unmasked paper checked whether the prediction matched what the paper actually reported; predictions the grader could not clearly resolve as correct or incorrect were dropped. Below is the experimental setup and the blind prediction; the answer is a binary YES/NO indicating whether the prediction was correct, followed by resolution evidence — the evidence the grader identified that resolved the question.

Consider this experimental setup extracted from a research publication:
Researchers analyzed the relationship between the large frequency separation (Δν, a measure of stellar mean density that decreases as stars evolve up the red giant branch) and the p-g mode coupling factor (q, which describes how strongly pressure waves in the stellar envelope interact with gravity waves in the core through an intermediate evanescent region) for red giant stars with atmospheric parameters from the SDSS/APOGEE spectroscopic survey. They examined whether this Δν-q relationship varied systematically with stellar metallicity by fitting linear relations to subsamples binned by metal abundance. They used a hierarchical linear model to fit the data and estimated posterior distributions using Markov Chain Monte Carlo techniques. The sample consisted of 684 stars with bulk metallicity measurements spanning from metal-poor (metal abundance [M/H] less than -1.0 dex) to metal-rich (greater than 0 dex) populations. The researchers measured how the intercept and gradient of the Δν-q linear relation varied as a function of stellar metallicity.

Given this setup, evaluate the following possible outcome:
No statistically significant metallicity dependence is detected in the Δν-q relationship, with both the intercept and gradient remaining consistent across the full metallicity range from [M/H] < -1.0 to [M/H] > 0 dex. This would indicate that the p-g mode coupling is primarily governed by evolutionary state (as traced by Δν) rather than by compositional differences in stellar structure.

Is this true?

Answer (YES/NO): NO